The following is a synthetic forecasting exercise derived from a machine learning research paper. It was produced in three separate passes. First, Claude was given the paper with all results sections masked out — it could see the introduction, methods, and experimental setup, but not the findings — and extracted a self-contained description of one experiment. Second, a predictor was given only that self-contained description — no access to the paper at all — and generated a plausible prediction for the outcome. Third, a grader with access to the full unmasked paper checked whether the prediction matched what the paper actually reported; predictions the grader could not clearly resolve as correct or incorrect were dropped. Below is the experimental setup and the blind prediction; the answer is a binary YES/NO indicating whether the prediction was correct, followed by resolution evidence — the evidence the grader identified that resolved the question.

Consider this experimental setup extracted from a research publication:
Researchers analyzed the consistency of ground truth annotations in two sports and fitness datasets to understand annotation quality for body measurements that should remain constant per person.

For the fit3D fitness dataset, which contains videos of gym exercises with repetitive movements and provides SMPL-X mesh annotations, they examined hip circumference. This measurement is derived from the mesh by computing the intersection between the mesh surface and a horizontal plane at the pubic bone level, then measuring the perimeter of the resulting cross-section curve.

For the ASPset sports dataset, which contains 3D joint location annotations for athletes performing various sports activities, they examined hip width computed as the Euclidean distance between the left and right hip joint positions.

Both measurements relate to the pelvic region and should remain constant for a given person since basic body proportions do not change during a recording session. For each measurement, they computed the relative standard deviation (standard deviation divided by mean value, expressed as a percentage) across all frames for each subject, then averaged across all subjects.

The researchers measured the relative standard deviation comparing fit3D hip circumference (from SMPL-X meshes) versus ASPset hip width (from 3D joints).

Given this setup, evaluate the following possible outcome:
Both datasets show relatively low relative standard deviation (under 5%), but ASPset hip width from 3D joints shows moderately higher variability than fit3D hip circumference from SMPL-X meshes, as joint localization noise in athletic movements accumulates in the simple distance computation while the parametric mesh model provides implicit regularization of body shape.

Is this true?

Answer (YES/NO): NO